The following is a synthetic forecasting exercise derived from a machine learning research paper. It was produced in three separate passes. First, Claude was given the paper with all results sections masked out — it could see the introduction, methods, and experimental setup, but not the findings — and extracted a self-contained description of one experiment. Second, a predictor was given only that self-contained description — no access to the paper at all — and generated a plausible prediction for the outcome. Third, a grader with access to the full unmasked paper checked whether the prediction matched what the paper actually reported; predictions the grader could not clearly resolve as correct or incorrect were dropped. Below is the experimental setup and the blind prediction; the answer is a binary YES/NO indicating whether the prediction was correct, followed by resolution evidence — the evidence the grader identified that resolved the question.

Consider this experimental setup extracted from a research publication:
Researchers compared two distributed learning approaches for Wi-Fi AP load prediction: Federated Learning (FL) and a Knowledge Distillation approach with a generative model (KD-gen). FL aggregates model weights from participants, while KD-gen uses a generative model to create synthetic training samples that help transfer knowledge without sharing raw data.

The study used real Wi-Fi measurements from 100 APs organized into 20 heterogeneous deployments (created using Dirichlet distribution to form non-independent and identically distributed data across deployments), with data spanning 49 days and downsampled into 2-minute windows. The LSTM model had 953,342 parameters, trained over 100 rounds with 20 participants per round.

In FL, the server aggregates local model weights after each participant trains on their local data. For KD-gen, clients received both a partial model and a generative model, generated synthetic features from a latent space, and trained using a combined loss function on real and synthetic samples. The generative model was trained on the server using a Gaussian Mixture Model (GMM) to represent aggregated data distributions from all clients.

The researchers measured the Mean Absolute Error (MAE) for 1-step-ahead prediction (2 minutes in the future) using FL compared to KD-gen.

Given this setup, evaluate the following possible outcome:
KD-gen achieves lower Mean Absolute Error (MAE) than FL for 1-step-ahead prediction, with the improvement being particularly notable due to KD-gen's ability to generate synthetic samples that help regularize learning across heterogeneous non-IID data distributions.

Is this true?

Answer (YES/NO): NO